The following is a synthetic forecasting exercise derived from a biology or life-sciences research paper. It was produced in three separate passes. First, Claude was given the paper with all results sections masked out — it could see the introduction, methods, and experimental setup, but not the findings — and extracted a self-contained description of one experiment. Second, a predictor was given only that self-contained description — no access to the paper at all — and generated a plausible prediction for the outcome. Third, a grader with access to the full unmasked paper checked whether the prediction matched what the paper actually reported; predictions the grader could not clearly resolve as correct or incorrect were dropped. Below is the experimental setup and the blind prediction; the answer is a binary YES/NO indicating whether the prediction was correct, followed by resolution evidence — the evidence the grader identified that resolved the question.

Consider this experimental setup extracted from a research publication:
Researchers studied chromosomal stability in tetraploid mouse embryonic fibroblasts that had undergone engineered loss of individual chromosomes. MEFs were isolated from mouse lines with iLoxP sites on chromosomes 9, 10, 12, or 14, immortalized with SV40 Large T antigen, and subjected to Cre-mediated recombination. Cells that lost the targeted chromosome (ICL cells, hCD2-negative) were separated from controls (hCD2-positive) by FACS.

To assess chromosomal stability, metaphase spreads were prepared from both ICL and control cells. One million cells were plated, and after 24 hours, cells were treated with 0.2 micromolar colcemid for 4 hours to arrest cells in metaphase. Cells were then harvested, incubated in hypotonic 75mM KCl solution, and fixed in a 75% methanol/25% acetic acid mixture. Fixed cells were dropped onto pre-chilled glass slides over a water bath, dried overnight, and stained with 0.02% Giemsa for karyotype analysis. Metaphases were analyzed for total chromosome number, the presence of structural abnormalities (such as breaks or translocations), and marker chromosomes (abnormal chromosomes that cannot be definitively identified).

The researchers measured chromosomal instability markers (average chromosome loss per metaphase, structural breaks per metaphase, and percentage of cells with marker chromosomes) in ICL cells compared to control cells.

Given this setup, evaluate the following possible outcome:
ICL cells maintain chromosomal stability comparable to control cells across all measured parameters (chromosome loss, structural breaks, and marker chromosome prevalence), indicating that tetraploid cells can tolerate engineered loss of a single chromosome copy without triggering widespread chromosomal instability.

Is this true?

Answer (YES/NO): NO